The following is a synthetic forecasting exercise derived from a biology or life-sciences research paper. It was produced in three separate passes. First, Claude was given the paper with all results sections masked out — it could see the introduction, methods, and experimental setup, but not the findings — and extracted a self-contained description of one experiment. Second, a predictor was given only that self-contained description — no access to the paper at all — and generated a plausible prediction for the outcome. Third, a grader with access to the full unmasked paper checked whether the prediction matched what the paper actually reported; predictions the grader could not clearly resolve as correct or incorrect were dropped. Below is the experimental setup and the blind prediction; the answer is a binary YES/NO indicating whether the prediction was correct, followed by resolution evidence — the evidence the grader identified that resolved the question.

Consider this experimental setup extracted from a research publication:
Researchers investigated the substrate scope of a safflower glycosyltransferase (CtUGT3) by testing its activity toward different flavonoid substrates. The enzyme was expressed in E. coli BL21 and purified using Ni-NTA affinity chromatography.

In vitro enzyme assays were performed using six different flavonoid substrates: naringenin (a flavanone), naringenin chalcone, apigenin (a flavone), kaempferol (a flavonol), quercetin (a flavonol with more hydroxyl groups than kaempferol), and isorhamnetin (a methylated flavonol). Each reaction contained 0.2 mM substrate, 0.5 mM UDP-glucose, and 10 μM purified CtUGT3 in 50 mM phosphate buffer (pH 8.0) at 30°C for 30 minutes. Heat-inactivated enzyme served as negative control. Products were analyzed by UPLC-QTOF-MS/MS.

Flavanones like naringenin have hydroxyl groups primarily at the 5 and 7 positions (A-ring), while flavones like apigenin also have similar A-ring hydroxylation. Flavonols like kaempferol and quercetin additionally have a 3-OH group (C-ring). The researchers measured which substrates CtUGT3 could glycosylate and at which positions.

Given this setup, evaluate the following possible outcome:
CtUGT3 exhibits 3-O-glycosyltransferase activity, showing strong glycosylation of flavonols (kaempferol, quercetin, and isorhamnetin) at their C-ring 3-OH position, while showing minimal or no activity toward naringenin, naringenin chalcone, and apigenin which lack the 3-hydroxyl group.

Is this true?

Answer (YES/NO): NO